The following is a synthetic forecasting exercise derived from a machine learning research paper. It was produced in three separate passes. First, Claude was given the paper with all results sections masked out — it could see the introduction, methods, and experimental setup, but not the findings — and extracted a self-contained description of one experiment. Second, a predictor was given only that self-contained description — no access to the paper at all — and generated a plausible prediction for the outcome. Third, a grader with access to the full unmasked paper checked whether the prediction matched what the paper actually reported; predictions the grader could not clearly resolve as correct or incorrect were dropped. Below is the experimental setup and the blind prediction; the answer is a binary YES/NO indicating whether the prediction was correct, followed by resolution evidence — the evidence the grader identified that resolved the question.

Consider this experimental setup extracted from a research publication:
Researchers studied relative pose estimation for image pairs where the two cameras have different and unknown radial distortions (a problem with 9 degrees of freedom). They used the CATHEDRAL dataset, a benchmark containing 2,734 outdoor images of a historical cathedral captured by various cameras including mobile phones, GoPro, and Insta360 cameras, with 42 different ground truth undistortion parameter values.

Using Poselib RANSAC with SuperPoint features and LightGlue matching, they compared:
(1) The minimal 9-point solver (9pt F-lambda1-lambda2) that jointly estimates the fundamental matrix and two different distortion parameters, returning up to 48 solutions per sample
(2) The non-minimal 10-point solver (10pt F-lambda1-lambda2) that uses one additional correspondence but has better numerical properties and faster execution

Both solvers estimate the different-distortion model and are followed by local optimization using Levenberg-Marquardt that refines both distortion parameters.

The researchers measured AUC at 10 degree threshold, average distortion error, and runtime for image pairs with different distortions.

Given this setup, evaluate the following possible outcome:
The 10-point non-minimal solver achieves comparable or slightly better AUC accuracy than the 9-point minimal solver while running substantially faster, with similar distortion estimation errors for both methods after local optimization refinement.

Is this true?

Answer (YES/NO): YES